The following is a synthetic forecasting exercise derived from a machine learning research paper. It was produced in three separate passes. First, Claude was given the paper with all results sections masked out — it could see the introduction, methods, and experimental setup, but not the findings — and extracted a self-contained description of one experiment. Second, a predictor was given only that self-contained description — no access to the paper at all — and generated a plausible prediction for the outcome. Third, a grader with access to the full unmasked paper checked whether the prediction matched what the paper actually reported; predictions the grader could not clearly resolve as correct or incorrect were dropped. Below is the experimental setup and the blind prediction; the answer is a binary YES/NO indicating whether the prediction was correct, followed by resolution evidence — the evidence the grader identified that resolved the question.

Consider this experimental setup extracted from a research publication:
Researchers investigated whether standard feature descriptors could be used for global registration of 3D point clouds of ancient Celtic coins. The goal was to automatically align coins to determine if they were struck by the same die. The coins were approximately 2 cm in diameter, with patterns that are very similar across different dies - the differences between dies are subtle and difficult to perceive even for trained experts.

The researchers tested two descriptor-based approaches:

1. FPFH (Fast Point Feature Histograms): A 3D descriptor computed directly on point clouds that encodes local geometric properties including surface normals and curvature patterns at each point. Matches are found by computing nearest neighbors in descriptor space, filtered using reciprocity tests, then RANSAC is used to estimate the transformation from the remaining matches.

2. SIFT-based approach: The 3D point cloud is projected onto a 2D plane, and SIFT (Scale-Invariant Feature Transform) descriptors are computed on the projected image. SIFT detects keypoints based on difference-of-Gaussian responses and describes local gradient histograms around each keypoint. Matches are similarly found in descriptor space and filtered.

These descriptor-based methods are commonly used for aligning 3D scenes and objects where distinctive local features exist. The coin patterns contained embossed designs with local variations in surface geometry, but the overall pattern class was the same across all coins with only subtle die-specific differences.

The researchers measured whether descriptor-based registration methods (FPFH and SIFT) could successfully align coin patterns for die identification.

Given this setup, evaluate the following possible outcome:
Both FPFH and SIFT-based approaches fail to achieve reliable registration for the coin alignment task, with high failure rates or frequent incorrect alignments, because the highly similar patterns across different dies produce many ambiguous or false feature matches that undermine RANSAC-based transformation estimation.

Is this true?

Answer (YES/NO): YES